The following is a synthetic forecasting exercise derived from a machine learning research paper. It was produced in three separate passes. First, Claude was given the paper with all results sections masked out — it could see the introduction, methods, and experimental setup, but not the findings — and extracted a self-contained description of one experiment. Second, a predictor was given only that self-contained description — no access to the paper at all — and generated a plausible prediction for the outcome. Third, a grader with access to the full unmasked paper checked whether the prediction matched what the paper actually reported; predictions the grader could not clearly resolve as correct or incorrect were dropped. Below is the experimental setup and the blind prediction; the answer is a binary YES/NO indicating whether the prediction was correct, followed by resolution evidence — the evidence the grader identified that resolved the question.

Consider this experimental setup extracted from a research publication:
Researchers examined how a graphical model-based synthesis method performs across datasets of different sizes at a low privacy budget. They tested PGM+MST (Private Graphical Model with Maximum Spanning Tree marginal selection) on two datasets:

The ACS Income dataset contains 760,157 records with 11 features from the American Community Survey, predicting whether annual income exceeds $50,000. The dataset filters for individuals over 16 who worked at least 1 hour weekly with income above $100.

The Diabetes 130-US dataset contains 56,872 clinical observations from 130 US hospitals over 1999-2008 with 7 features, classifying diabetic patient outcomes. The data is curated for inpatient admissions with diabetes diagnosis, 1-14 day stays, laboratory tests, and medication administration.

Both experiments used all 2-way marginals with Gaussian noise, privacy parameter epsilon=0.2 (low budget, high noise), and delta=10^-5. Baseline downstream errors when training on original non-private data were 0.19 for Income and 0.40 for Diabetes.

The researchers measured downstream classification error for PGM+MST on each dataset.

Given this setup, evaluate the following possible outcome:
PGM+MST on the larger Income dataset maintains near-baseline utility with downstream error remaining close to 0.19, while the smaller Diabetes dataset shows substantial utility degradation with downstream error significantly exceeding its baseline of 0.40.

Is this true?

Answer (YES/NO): NO